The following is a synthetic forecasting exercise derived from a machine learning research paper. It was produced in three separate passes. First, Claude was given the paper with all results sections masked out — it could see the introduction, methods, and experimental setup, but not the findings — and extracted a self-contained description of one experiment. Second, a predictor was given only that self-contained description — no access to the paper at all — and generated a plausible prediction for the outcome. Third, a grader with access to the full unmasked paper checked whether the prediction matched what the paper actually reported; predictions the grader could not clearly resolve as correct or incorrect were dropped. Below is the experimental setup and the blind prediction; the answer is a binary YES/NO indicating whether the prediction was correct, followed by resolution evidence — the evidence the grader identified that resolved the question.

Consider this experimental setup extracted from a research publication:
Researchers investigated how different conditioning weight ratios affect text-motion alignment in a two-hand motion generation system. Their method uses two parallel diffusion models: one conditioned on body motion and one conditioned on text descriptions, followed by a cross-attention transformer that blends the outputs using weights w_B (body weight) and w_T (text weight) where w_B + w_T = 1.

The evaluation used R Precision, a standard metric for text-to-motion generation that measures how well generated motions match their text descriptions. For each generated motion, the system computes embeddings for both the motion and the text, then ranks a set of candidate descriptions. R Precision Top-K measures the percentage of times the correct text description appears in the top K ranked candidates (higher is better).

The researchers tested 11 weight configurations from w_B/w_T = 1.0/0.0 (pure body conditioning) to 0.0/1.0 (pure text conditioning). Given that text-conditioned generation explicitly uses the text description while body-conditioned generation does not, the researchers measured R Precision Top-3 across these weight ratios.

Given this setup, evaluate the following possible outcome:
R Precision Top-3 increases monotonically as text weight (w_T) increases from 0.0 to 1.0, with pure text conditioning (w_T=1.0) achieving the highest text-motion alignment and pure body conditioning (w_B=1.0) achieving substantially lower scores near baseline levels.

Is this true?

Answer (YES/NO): NO